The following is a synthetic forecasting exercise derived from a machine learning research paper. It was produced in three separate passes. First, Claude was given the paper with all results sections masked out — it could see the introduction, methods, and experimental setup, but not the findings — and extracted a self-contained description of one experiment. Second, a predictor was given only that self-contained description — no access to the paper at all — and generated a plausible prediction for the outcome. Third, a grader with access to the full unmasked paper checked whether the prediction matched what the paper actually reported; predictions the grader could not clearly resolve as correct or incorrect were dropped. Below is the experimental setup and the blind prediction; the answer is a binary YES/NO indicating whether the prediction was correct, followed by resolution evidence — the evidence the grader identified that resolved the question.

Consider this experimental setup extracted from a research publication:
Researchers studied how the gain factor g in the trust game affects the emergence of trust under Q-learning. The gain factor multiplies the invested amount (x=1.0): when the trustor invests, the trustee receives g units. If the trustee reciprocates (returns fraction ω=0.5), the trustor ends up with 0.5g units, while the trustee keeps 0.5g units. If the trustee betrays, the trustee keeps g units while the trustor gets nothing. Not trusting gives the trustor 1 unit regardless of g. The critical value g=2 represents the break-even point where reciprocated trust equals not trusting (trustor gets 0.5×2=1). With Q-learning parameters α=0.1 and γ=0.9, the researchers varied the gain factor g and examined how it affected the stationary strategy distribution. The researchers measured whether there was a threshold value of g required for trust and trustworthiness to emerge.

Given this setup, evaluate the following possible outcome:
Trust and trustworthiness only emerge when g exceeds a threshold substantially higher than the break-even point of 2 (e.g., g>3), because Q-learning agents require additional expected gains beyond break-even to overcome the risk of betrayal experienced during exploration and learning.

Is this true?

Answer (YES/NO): NO